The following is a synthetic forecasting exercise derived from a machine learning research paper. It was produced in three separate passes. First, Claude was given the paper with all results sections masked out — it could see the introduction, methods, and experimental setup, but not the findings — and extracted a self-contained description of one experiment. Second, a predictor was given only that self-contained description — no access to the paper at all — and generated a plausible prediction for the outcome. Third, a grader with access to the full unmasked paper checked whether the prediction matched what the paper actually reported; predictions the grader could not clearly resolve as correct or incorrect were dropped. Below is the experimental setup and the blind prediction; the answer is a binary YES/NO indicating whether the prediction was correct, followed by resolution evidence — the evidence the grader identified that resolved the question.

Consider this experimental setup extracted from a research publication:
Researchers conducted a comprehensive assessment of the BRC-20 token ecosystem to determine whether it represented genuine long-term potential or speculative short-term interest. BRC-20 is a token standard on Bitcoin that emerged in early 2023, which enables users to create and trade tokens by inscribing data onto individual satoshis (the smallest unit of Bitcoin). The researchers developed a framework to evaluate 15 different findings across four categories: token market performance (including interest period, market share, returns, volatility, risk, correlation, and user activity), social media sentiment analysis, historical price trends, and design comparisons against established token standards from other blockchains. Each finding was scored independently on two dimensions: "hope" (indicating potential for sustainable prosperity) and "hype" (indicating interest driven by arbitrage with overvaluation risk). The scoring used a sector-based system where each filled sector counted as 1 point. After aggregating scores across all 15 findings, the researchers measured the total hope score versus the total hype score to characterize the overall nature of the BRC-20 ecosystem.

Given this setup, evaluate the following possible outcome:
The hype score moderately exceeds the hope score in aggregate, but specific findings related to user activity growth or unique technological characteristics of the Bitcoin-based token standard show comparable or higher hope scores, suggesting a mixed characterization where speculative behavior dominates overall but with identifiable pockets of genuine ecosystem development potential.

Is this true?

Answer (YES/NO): NO